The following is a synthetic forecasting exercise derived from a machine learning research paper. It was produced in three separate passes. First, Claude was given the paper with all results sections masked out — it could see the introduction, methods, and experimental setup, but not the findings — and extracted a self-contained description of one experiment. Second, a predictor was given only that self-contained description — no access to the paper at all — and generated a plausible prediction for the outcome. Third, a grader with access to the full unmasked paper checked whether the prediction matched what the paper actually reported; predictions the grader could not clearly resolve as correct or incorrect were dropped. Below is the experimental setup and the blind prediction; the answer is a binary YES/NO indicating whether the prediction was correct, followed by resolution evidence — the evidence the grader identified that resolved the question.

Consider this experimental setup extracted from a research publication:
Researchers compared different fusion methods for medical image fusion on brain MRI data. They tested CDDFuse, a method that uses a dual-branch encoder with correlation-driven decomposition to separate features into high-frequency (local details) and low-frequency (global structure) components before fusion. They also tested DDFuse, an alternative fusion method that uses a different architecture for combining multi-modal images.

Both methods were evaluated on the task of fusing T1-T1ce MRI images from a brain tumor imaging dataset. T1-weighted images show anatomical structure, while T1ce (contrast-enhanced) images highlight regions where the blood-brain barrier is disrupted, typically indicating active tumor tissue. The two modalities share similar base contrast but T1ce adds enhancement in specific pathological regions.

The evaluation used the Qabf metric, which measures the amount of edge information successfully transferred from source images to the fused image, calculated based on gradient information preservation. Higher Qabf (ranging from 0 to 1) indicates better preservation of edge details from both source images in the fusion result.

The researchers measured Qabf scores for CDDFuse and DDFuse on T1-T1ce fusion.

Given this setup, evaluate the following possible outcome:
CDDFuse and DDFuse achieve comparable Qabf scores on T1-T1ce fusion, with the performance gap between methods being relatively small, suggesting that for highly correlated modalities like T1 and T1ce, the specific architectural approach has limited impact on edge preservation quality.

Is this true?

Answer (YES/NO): NO